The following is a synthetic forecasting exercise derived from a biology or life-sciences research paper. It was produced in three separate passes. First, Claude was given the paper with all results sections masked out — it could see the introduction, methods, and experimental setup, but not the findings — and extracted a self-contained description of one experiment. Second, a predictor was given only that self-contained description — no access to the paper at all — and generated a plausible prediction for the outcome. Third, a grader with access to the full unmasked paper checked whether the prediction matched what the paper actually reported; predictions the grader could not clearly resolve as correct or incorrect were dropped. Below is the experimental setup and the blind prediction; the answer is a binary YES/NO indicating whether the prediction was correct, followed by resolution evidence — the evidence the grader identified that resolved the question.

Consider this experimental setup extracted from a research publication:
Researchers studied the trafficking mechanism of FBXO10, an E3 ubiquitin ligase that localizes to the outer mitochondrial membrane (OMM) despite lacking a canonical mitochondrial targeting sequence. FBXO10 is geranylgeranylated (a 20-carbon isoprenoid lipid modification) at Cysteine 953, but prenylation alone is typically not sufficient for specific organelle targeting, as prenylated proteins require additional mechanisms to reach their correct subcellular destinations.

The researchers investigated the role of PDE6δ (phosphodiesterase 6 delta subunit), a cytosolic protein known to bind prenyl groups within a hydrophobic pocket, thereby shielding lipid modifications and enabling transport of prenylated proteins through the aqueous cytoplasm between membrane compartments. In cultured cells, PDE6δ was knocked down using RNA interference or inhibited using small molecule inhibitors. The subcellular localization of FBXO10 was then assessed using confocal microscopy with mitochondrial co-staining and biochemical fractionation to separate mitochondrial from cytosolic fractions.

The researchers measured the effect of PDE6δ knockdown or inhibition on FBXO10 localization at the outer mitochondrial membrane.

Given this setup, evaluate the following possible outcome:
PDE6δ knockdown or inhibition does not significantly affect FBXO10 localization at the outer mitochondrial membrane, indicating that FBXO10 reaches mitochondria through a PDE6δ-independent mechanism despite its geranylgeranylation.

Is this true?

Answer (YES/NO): NO